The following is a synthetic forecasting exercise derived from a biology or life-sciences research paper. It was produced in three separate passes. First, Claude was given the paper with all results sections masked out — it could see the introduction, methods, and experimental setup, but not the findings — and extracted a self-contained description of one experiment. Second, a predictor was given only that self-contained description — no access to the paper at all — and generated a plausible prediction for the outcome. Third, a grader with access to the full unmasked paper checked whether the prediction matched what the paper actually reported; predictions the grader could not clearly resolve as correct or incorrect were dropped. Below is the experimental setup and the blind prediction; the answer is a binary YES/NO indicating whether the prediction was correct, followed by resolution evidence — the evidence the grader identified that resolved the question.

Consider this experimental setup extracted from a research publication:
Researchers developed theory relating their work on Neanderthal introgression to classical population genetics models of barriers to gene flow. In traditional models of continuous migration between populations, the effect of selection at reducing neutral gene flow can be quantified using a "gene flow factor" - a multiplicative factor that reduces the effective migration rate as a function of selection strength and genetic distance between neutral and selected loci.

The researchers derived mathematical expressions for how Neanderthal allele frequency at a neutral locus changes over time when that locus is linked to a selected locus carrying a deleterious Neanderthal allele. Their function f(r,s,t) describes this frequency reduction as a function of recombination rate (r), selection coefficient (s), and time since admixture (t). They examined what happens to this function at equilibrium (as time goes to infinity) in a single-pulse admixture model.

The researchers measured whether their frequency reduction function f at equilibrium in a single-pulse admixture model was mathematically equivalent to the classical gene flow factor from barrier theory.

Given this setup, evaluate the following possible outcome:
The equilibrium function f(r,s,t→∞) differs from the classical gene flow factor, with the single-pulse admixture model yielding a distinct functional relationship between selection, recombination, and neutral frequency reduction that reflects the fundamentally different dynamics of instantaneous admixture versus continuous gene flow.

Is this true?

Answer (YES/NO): NO